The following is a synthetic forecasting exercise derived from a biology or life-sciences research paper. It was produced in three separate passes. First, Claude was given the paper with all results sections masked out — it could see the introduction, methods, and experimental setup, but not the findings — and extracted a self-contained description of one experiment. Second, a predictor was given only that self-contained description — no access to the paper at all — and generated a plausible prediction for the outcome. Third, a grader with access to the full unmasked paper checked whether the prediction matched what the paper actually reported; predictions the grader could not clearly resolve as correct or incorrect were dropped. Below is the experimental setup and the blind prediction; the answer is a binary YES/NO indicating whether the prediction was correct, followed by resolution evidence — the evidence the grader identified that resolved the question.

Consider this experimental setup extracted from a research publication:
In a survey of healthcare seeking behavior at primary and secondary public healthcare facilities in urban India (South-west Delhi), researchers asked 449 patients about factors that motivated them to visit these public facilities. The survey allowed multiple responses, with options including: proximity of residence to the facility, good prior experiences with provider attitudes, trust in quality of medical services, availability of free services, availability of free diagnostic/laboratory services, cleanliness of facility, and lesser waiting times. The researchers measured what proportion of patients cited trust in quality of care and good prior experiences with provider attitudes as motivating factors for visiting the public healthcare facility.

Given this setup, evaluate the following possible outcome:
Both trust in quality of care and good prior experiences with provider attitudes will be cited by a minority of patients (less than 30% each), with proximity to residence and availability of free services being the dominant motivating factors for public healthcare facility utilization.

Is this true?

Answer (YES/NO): NO